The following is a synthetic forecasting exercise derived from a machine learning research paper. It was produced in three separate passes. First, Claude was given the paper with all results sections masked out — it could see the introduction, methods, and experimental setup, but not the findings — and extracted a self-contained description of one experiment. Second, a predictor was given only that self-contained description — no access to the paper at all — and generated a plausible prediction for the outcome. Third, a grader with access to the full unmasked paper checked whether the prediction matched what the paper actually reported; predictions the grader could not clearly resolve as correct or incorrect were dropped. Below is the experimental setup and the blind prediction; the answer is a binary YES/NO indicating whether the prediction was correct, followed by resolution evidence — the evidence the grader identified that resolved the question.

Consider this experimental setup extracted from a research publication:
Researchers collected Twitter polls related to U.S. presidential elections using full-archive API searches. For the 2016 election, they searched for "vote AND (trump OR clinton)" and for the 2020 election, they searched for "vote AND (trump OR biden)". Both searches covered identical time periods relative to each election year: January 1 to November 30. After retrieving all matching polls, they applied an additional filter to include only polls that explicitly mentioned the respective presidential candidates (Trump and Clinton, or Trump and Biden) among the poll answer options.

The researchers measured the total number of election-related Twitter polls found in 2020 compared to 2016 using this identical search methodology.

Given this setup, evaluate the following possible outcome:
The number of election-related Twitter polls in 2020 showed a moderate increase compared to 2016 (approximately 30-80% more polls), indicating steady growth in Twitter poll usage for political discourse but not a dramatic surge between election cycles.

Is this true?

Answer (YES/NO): NO